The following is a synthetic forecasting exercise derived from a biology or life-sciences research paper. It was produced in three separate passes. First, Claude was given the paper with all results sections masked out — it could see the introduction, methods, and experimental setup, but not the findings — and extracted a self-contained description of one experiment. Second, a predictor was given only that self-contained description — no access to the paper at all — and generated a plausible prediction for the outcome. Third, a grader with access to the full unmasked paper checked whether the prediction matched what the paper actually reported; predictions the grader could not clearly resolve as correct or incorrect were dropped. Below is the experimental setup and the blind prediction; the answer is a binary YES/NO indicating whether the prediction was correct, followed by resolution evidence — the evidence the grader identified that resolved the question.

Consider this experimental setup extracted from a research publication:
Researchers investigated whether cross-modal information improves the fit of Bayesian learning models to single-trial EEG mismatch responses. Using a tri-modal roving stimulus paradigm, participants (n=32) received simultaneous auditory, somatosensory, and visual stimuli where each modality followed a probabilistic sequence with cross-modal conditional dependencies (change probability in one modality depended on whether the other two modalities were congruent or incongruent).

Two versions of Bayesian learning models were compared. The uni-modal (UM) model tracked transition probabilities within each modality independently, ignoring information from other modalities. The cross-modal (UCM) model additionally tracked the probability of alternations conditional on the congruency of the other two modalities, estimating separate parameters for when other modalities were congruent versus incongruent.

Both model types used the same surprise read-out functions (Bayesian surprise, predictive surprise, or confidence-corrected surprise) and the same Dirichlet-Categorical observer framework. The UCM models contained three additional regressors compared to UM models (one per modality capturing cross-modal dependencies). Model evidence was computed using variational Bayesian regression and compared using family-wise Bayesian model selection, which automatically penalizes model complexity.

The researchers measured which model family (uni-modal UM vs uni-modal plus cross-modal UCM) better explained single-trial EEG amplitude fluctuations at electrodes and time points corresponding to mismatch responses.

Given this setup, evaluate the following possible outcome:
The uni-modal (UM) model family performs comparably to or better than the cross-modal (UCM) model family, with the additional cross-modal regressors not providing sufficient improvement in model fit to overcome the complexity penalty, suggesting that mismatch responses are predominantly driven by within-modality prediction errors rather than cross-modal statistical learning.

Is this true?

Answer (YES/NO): NO